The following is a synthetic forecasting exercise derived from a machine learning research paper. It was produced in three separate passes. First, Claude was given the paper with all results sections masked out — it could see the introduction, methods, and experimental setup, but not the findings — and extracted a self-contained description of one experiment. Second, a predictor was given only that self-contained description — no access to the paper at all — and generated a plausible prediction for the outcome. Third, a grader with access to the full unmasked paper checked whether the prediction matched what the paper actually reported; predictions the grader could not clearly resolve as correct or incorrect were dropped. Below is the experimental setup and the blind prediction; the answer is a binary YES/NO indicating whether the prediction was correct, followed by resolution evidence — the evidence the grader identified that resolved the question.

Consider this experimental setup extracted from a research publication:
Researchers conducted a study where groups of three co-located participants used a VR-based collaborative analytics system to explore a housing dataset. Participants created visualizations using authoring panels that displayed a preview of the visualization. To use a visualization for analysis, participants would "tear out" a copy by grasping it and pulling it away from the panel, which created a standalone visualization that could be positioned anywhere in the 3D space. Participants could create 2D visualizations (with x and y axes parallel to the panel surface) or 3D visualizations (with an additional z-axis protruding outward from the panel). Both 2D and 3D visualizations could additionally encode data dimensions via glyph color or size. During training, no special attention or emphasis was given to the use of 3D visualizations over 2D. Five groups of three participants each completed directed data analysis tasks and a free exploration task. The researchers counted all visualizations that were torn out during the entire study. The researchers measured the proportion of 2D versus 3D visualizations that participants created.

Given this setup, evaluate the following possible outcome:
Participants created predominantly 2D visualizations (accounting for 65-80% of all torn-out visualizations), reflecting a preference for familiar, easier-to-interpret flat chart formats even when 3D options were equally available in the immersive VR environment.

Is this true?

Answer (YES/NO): NO